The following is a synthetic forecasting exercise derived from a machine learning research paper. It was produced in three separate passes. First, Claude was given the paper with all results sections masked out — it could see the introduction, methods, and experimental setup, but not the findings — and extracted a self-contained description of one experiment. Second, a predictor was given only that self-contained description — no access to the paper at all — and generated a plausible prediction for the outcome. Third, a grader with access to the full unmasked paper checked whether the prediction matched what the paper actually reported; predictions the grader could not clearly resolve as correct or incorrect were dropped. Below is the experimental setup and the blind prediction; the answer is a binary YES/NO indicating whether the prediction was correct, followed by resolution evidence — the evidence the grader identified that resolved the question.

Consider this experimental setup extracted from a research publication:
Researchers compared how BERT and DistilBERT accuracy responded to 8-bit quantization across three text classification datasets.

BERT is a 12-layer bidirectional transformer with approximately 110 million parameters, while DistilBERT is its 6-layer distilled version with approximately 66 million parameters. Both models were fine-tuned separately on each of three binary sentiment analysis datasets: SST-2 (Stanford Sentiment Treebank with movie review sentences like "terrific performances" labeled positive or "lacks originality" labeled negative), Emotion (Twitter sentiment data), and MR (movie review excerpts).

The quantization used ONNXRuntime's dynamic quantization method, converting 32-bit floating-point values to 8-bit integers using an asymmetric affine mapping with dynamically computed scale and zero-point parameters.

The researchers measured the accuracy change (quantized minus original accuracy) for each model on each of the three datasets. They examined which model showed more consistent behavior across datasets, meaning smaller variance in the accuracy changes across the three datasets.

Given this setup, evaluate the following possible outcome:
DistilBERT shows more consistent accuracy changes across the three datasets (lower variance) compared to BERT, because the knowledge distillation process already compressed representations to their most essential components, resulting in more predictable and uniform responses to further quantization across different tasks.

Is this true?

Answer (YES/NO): NO